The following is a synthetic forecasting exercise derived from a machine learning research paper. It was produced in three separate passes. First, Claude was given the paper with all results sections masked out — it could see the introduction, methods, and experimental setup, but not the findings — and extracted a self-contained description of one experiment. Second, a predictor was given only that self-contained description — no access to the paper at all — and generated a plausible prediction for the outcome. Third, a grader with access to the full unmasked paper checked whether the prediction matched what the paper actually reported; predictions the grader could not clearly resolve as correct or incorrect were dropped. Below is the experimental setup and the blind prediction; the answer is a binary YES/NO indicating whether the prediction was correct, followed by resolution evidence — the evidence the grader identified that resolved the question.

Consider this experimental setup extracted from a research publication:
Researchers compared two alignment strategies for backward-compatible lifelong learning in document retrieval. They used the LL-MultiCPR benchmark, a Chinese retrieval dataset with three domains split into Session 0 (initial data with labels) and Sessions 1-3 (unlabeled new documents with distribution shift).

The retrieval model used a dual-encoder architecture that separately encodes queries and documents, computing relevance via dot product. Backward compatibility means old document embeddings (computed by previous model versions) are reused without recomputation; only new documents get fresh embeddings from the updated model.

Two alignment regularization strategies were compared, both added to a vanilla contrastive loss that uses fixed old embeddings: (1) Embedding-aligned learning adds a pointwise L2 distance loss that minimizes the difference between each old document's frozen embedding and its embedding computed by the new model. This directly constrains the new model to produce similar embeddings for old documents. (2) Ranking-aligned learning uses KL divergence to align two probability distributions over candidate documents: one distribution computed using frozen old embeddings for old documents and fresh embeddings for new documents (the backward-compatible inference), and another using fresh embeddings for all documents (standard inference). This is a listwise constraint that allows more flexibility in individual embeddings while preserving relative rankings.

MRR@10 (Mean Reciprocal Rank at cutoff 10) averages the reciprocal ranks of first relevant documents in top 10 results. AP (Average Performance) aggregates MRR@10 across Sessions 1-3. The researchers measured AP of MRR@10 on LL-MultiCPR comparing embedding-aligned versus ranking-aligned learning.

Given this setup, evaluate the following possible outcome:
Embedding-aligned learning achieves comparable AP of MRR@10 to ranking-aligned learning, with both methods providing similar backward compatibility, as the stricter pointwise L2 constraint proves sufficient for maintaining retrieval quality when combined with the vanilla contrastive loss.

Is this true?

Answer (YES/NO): NO